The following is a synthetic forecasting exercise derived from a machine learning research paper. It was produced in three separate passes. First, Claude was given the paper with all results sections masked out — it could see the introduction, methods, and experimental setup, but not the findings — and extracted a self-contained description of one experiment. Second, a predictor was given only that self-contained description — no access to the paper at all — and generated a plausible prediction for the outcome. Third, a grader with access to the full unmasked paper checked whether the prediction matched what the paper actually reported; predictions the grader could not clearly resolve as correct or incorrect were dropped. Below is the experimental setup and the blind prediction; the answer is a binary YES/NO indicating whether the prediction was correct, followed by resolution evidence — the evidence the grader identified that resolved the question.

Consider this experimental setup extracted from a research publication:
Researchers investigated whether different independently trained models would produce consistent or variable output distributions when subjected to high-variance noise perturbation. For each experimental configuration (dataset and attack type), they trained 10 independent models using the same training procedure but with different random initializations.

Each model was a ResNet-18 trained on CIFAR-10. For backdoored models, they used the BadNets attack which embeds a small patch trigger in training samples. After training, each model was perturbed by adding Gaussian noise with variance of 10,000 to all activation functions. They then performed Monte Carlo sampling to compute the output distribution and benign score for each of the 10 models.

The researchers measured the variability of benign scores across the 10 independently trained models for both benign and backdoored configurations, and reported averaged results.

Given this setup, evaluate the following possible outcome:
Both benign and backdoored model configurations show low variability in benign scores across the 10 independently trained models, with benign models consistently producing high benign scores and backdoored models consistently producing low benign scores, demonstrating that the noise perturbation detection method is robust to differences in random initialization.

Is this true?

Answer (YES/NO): YES